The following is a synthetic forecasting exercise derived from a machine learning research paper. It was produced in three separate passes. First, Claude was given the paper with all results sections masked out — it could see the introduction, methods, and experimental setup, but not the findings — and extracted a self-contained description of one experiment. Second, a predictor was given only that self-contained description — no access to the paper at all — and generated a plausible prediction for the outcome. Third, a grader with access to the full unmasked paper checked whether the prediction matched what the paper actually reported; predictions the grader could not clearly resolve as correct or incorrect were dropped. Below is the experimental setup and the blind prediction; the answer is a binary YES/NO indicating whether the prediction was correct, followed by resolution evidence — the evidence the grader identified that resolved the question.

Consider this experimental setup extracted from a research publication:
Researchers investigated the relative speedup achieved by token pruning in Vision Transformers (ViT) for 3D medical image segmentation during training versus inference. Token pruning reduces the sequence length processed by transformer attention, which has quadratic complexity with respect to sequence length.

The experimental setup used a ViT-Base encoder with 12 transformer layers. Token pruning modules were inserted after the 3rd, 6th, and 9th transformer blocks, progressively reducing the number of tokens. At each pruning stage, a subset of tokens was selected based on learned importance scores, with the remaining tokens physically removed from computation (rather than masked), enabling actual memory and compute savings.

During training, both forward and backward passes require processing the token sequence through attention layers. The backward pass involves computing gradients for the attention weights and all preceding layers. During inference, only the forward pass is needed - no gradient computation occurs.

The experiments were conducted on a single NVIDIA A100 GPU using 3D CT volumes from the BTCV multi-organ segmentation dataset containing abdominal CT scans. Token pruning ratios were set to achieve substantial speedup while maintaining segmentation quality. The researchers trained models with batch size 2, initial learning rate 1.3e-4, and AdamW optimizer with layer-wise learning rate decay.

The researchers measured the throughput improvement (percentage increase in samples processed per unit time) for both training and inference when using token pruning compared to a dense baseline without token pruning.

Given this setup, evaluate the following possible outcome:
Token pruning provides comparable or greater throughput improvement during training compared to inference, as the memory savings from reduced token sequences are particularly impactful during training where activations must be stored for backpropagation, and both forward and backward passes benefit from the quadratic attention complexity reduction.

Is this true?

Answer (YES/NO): YES